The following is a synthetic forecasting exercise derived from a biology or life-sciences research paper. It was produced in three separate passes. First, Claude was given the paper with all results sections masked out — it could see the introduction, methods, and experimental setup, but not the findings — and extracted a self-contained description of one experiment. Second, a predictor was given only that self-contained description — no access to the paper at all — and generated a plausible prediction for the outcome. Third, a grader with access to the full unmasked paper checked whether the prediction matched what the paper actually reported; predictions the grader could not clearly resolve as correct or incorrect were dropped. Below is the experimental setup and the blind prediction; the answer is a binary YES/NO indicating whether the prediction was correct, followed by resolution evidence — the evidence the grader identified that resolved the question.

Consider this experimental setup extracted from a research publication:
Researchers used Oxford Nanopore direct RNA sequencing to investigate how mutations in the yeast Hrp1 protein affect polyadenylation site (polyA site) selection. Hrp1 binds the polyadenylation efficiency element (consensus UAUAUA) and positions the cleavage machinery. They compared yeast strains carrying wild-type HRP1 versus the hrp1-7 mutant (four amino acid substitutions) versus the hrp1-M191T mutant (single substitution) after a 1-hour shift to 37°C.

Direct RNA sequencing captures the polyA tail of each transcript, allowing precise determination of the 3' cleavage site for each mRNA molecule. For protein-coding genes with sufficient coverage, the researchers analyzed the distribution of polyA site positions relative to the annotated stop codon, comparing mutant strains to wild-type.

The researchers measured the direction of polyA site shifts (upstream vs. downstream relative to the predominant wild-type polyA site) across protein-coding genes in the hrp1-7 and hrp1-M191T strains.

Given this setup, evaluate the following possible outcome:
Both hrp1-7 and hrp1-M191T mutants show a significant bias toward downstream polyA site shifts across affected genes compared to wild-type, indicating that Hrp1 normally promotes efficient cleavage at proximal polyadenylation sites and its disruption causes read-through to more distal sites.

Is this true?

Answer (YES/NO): NO